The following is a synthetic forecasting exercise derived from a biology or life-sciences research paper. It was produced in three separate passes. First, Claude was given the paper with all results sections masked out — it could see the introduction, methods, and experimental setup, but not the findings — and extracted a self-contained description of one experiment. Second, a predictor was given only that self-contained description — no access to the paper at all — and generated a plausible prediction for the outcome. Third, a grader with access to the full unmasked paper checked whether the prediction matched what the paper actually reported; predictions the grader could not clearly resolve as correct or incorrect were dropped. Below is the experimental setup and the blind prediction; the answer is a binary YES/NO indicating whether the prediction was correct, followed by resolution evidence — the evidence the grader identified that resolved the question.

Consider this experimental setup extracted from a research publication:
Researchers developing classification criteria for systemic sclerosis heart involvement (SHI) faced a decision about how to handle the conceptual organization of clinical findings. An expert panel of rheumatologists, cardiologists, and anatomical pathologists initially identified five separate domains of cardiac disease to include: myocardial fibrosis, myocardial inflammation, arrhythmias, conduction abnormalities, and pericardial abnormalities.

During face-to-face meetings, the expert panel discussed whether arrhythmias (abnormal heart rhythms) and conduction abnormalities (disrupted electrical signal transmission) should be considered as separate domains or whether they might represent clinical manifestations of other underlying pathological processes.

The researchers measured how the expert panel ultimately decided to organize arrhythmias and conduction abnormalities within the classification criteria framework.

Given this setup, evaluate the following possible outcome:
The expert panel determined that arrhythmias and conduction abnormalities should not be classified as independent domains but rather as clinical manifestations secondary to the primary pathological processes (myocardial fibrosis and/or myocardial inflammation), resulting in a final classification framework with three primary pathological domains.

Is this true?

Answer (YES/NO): NO